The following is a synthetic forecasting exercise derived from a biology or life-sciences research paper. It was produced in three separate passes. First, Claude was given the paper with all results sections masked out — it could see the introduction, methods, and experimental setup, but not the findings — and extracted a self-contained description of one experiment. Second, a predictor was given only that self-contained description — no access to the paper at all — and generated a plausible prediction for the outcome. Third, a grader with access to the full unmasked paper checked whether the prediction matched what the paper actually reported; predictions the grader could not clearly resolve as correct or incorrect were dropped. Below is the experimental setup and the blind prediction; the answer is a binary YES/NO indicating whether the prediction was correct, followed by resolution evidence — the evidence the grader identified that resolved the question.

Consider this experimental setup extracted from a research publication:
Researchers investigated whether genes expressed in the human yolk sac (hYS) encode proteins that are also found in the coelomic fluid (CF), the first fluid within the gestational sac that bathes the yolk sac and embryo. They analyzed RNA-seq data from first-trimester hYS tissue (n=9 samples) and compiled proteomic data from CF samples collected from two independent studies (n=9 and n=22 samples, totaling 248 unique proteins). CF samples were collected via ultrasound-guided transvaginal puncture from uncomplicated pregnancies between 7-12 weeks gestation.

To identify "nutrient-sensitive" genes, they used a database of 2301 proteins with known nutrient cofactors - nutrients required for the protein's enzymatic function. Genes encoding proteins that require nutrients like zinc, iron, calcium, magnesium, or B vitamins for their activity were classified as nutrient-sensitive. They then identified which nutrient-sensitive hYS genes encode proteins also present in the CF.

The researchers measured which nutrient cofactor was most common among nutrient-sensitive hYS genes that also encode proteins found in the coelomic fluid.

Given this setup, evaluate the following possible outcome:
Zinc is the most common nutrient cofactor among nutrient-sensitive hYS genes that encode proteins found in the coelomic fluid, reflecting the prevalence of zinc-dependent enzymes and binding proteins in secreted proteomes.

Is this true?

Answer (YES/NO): NO